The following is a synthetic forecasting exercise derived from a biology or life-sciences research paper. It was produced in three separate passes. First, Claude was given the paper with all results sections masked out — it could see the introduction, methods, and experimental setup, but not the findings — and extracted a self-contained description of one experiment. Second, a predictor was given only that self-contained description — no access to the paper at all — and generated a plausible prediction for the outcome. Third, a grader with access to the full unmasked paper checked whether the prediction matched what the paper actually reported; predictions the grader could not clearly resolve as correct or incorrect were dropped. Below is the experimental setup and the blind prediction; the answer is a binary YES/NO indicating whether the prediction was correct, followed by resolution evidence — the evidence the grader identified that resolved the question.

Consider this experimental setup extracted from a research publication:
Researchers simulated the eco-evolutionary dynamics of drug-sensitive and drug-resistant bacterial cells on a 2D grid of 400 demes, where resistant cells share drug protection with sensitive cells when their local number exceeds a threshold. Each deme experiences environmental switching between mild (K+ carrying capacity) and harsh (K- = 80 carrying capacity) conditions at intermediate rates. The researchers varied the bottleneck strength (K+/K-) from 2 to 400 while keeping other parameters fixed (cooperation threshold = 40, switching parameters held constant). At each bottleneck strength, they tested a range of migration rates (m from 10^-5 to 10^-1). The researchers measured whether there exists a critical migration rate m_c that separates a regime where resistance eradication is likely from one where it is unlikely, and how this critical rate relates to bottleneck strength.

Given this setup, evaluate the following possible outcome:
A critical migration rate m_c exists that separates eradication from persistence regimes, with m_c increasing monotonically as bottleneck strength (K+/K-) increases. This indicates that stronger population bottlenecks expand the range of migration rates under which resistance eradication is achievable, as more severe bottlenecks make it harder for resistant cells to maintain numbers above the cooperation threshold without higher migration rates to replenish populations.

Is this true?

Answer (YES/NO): YES